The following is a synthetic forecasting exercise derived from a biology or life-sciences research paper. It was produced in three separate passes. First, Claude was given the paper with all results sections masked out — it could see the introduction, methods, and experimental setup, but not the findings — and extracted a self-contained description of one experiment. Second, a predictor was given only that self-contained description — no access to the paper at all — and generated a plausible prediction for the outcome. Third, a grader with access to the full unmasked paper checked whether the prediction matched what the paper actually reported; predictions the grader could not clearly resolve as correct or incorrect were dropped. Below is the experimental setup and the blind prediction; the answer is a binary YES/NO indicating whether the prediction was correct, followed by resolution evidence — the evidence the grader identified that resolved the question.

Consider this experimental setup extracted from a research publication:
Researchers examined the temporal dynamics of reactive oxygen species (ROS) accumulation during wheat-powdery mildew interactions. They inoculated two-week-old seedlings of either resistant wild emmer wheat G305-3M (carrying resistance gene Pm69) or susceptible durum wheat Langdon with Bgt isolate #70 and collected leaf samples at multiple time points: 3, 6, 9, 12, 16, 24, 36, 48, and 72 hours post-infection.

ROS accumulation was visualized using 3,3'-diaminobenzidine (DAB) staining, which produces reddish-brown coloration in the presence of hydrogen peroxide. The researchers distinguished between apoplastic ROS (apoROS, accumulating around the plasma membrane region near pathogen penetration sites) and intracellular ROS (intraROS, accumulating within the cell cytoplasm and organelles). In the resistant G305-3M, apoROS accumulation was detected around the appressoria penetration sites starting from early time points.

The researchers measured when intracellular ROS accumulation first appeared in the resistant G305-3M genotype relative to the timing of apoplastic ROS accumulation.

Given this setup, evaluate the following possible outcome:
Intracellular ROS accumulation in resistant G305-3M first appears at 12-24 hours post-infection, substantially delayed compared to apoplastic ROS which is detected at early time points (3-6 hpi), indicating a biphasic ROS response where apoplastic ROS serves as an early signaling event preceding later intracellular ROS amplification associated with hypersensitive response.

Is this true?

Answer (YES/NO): NO